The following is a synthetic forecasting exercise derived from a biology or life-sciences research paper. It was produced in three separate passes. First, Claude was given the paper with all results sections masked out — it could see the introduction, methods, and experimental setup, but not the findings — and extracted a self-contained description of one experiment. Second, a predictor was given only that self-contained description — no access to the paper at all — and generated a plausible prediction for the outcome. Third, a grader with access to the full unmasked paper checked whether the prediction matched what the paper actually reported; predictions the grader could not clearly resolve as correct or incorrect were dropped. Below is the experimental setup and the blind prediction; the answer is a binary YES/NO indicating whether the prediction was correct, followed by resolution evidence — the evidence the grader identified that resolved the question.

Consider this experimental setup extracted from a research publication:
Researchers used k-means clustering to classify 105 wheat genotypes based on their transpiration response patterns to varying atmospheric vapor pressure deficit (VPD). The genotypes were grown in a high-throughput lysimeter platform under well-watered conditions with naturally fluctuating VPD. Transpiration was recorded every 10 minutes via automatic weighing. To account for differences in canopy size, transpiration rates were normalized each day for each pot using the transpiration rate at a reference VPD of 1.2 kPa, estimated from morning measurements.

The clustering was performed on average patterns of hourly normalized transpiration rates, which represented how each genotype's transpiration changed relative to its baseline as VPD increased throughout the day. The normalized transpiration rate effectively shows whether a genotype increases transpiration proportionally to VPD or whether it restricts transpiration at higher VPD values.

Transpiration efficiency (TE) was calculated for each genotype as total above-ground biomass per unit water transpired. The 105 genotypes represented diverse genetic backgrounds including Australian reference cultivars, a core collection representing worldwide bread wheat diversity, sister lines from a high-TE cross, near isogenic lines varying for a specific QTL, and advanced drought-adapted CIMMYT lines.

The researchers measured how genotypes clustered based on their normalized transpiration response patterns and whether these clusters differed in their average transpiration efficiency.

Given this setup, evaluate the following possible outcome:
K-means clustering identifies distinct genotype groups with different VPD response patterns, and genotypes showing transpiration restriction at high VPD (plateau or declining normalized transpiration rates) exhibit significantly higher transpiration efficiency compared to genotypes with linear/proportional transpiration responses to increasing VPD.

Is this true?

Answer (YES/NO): YES